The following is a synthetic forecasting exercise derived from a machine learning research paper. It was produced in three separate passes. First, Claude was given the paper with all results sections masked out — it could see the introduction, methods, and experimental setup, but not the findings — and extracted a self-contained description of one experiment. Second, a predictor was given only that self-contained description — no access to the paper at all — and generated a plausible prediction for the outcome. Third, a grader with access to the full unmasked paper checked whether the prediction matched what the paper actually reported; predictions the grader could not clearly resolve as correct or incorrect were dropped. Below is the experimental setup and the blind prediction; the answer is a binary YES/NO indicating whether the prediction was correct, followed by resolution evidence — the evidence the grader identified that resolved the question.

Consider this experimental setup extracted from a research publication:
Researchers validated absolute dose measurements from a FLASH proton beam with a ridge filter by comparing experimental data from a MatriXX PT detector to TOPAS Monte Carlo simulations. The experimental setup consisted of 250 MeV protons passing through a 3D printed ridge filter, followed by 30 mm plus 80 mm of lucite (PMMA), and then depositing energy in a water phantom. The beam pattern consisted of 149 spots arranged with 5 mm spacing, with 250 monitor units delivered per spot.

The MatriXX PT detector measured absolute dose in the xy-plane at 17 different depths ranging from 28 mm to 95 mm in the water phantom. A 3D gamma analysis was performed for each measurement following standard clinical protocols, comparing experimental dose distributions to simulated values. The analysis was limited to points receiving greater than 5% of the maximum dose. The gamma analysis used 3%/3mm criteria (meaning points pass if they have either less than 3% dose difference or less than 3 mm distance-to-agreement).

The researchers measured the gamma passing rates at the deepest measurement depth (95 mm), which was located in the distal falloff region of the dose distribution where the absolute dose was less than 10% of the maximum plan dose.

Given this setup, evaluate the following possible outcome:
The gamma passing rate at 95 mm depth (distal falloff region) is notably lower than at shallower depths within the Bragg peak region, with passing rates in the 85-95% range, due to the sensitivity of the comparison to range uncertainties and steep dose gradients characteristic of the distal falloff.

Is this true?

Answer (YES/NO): YES